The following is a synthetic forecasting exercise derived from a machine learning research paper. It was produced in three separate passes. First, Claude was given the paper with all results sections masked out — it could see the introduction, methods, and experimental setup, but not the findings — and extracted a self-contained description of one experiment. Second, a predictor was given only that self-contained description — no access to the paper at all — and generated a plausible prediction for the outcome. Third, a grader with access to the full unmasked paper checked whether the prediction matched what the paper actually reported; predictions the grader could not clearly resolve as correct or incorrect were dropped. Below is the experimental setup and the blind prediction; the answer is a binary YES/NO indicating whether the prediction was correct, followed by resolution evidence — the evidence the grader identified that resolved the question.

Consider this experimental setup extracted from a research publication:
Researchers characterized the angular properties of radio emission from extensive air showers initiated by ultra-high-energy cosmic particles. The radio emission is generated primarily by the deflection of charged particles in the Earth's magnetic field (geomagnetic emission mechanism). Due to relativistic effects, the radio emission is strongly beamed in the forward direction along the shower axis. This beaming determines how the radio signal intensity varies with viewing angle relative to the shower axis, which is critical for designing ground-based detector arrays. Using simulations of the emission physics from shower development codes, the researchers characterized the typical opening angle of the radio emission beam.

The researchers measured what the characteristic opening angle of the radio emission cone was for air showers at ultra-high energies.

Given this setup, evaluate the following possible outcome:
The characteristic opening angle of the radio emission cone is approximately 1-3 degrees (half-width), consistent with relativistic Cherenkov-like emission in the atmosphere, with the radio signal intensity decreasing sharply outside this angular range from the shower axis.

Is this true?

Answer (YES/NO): YES